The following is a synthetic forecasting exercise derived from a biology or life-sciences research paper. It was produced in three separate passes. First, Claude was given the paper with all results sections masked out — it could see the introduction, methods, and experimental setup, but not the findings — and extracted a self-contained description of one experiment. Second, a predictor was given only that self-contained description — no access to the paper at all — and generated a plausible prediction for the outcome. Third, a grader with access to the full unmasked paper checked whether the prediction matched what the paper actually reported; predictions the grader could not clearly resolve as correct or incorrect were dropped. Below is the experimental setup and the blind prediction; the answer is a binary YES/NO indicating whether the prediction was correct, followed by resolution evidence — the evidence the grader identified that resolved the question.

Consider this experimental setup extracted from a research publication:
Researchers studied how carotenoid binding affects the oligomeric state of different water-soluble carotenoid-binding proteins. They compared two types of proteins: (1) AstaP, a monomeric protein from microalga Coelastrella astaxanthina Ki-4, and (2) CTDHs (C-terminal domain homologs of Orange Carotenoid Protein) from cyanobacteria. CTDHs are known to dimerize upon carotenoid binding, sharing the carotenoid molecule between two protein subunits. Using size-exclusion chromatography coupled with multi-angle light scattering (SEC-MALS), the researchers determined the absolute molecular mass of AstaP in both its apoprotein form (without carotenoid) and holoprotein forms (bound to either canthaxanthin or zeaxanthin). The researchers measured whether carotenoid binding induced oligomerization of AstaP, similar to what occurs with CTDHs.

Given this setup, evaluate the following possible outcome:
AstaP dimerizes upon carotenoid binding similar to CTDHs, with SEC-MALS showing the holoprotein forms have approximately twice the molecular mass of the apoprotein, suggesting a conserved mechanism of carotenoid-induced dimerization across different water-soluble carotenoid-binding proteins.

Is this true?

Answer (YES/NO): NO